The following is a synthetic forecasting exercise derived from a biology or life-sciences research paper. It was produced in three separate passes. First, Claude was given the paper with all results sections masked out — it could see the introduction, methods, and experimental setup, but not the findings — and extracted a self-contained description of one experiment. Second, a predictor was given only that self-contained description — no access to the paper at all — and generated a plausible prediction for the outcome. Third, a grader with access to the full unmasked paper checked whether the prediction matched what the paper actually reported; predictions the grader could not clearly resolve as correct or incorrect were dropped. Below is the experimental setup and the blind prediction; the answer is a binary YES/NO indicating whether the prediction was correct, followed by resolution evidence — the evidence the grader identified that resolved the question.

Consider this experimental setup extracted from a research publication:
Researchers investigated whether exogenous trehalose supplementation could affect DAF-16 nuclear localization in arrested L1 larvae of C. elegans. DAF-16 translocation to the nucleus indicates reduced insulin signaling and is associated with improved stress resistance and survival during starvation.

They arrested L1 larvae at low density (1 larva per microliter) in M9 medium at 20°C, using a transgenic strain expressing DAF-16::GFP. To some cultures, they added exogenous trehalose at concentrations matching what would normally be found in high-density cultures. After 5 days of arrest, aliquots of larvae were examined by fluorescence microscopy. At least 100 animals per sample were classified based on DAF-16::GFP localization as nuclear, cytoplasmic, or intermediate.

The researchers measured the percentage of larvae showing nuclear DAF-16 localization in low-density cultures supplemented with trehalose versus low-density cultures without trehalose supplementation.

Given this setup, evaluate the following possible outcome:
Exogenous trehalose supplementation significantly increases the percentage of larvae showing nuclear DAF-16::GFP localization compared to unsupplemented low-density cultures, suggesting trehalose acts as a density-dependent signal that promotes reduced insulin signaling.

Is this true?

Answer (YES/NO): YES